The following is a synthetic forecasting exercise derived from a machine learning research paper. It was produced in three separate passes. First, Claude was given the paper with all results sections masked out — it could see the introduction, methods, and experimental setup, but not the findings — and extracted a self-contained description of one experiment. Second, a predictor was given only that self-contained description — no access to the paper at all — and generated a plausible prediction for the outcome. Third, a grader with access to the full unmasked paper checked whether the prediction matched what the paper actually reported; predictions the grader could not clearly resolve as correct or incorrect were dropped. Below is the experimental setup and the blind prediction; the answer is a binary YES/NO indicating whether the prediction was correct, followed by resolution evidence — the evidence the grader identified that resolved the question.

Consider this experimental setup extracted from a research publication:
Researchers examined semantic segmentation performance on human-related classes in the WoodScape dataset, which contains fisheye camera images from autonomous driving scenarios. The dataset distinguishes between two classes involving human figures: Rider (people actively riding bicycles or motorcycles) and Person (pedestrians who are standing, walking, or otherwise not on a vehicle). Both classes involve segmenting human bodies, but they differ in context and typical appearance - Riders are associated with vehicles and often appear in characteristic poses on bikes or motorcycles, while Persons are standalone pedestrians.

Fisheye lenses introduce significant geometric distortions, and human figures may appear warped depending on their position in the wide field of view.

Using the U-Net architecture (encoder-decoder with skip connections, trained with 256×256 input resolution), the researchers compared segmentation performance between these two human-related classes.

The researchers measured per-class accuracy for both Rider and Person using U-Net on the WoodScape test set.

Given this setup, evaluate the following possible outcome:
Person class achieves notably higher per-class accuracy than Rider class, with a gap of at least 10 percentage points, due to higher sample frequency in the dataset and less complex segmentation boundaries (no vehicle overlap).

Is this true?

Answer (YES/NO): NO